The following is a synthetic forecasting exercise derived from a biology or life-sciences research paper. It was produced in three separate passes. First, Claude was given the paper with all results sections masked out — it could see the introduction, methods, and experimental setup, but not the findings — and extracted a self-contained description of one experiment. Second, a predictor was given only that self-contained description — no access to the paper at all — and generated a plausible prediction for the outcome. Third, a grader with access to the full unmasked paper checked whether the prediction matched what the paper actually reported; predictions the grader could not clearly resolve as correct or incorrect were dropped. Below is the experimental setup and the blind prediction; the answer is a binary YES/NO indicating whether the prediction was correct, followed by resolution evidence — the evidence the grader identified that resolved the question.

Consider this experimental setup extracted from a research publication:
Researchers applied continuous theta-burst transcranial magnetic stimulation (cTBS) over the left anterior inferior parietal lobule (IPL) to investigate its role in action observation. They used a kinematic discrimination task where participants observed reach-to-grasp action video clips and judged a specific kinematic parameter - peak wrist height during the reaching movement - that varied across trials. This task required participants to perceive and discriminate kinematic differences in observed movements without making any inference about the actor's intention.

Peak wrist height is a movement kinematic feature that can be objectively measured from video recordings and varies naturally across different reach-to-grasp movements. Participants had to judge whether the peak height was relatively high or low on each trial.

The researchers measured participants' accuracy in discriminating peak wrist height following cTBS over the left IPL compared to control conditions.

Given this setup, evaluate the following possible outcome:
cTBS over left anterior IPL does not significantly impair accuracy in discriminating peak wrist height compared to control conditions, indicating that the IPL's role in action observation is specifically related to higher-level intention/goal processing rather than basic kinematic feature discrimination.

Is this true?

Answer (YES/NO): YES